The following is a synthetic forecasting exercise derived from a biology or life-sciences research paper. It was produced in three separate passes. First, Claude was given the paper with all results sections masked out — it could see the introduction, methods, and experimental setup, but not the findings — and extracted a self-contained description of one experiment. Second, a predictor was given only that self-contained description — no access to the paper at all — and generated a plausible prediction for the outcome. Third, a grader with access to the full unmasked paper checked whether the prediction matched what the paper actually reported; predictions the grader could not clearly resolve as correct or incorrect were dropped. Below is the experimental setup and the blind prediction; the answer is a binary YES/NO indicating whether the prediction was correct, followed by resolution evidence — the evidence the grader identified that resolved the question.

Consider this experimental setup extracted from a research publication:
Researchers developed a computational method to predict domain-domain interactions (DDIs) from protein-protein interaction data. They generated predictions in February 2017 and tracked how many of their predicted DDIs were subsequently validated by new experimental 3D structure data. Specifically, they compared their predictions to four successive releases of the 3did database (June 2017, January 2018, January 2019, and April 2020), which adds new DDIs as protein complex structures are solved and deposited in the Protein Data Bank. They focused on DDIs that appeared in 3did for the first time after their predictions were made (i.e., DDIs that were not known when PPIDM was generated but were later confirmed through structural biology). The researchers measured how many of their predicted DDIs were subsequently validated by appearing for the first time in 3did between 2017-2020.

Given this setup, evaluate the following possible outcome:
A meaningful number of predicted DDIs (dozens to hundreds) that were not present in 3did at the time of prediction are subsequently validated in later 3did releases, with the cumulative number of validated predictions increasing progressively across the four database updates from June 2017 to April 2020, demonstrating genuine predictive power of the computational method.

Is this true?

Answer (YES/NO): YES